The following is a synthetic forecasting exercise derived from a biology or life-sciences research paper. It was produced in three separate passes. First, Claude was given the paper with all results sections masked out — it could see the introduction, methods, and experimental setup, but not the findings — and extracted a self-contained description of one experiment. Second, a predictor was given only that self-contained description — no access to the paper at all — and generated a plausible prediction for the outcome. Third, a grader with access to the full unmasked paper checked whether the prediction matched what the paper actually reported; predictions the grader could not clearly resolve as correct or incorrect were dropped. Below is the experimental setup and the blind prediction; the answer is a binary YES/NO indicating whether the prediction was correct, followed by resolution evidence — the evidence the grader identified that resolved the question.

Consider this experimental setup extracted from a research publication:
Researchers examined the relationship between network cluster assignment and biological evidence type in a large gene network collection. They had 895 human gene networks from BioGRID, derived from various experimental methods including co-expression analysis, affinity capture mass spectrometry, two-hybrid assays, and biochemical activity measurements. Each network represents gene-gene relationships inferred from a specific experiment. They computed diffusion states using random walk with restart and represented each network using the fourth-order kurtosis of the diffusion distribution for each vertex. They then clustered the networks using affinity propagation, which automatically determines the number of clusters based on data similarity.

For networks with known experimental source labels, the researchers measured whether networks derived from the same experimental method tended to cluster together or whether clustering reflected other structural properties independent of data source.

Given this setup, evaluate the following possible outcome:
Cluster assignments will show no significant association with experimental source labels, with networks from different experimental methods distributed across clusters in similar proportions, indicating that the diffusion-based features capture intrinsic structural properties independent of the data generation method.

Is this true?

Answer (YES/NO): NO